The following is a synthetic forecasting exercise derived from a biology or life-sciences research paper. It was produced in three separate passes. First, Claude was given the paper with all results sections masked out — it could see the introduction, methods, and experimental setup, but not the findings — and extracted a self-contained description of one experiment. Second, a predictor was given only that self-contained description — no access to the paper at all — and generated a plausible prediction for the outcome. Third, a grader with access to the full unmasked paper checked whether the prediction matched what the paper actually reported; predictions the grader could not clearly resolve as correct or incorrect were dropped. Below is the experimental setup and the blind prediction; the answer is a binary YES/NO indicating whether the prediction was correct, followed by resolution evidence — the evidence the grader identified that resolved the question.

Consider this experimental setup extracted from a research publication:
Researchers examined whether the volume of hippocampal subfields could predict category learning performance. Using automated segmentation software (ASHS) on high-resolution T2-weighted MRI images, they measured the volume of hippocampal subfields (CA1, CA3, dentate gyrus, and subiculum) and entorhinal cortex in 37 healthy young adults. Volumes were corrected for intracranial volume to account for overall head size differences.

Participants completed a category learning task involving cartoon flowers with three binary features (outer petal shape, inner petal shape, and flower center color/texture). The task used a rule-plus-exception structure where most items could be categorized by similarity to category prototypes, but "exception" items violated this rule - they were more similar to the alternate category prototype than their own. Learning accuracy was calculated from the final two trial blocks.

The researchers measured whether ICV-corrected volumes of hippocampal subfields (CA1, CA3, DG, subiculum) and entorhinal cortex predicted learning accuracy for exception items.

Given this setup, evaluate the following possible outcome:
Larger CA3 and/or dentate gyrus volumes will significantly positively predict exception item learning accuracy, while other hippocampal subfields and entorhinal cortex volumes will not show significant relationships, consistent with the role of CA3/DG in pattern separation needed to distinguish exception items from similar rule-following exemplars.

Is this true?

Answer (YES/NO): NO